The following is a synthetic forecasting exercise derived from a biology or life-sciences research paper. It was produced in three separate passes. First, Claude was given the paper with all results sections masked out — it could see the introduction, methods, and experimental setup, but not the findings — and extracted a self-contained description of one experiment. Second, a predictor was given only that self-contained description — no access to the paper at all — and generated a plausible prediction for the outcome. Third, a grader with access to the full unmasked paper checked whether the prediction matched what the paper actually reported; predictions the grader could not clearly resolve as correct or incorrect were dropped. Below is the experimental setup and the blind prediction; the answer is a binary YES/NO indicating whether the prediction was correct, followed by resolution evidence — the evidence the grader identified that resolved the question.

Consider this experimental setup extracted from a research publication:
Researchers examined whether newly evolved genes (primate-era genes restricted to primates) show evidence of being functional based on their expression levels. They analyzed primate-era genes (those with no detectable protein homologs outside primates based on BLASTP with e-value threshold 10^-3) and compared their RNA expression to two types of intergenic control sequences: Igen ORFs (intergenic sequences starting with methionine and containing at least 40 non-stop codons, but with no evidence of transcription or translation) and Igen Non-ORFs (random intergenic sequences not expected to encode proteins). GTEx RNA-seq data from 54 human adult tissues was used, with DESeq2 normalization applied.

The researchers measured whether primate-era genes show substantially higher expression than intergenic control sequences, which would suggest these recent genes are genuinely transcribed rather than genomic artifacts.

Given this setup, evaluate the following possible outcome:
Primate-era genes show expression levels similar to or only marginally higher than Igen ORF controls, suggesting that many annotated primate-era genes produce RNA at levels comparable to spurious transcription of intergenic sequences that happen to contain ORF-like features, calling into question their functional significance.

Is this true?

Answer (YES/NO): NO